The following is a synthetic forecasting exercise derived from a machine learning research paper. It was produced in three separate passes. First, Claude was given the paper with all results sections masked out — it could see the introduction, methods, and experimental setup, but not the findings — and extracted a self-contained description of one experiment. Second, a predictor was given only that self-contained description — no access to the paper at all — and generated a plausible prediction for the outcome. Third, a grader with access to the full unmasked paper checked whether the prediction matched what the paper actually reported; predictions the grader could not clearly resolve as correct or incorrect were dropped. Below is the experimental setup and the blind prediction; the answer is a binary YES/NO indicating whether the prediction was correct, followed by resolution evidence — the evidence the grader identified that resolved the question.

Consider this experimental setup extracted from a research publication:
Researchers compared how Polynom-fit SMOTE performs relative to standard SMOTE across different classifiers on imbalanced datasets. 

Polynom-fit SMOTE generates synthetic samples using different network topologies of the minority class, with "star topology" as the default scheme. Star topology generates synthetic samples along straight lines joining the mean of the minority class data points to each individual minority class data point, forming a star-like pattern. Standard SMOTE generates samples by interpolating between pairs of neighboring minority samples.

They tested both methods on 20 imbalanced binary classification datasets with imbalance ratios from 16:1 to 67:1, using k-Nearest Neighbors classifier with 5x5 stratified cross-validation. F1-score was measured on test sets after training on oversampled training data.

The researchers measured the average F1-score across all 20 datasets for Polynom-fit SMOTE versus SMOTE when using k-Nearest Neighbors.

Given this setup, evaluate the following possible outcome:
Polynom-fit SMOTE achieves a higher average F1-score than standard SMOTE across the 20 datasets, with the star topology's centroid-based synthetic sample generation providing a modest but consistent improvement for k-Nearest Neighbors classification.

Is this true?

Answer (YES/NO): NO